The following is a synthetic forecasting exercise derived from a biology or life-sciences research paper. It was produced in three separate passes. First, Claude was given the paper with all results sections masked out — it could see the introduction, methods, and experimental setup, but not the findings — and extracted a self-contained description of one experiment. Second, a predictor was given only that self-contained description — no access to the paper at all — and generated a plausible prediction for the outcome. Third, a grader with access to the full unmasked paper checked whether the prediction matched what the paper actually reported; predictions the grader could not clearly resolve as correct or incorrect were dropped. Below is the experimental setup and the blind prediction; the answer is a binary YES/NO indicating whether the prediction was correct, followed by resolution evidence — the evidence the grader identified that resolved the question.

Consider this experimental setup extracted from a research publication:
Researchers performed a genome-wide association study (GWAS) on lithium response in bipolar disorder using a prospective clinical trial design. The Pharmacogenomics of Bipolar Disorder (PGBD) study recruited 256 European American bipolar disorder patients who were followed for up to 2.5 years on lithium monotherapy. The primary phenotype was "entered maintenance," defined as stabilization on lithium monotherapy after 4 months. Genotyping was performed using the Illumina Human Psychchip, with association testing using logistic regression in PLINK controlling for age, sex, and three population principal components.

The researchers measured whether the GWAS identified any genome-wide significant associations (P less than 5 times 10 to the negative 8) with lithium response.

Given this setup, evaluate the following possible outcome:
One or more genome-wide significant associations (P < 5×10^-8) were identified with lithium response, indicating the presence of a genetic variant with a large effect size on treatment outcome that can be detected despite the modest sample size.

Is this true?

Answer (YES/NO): NO